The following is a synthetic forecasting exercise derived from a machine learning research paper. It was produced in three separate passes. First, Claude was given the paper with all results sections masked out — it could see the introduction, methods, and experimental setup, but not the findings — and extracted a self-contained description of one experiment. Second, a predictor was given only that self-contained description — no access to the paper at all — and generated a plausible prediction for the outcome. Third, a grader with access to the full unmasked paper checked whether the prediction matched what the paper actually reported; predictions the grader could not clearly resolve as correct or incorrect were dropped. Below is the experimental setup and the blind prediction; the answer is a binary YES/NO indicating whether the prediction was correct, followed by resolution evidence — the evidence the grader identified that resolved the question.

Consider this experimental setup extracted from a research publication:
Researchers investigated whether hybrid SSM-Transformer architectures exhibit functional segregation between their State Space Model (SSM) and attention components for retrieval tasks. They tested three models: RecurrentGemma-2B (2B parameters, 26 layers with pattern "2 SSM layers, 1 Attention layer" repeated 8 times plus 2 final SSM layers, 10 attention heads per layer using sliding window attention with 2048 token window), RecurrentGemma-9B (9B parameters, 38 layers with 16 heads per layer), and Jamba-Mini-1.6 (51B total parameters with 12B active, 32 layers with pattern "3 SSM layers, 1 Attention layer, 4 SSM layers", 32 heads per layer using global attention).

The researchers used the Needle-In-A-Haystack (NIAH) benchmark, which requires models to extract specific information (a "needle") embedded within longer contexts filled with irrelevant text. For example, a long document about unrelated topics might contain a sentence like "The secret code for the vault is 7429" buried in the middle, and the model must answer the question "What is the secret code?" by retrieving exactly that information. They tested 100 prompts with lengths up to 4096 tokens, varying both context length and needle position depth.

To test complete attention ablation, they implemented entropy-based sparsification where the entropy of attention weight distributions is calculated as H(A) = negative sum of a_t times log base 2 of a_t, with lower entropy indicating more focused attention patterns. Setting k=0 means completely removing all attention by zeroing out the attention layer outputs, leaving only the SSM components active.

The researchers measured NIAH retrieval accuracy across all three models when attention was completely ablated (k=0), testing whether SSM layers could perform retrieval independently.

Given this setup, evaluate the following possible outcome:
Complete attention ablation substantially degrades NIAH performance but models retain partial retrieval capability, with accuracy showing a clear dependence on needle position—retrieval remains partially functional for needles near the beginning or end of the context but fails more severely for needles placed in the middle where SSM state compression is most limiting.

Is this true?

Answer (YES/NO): NO